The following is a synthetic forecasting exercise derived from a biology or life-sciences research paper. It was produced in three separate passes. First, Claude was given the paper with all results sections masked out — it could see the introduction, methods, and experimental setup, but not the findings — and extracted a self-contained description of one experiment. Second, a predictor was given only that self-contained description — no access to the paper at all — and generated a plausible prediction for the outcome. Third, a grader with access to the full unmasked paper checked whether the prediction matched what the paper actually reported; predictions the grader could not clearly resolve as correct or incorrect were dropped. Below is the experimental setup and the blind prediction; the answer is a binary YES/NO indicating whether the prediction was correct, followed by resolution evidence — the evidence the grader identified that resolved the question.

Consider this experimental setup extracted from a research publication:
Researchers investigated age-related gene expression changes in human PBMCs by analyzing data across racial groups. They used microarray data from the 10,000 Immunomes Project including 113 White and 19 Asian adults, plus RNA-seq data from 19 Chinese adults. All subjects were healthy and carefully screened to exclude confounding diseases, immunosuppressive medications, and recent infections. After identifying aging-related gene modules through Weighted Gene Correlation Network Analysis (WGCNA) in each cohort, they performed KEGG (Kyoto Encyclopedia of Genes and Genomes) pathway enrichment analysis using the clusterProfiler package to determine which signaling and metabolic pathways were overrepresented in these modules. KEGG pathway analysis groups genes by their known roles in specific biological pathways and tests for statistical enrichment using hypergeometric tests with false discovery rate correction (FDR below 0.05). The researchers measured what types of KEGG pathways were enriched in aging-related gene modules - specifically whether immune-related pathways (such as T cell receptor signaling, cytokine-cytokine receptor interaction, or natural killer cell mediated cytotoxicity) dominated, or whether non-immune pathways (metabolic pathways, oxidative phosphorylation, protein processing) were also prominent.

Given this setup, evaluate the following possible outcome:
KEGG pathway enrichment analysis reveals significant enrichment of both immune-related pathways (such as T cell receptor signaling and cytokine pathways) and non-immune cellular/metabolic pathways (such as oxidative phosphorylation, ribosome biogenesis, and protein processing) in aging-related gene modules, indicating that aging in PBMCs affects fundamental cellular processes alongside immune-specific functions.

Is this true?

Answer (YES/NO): NO